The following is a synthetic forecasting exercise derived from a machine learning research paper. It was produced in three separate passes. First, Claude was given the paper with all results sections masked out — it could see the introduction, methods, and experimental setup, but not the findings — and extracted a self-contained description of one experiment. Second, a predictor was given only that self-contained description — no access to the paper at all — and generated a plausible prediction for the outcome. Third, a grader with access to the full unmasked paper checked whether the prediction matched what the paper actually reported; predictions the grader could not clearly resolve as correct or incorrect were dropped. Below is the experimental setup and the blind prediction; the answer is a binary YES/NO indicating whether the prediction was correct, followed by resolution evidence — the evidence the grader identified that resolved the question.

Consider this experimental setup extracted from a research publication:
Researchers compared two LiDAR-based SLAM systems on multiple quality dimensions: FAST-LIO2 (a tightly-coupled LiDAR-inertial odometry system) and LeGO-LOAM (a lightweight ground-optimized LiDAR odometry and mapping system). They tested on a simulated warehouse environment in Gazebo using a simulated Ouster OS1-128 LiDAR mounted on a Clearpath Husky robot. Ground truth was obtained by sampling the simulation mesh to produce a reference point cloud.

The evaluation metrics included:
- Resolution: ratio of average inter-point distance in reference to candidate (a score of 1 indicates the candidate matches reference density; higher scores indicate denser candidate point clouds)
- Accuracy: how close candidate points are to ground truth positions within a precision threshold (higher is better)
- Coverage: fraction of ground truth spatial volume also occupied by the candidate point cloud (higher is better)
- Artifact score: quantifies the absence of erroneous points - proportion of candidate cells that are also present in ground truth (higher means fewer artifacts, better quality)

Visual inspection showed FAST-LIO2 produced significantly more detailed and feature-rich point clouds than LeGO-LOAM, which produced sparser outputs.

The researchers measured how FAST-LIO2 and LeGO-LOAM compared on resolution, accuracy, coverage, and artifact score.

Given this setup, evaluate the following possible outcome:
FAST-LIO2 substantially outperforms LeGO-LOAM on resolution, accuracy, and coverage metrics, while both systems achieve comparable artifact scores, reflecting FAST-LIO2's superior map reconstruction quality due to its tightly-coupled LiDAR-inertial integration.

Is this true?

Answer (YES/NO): NO